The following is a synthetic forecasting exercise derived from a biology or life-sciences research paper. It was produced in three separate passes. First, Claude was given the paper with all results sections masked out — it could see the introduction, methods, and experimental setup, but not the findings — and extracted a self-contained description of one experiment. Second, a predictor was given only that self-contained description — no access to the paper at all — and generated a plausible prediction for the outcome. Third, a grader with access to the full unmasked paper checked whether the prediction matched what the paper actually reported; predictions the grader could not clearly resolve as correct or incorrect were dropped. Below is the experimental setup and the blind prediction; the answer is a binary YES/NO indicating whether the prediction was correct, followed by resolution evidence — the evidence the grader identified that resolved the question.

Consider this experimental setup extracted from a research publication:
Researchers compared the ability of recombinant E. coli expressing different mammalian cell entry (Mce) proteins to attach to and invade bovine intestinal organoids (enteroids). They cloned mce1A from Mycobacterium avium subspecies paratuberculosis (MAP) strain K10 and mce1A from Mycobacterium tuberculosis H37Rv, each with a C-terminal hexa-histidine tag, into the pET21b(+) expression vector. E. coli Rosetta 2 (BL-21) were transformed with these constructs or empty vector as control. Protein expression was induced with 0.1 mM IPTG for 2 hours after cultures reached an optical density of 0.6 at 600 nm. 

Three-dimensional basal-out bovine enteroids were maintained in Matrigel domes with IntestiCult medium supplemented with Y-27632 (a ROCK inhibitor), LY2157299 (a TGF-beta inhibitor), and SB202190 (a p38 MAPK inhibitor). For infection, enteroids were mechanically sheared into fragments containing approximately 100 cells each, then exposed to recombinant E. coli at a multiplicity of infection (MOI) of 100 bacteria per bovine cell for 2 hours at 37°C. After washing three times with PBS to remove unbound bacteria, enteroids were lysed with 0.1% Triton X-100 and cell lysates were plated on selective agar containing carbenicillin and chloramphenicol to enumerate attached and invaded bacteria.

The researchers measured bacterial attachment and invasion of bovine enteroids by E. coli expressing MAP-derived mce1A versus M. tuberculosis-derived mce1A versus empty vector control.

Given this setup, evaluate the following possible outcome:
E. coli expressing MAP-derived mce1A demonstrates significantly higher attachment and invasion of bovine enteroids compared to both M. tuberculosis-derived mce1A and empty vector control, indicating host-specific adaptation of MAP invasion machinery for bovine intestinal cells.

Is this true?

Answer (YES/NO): YES